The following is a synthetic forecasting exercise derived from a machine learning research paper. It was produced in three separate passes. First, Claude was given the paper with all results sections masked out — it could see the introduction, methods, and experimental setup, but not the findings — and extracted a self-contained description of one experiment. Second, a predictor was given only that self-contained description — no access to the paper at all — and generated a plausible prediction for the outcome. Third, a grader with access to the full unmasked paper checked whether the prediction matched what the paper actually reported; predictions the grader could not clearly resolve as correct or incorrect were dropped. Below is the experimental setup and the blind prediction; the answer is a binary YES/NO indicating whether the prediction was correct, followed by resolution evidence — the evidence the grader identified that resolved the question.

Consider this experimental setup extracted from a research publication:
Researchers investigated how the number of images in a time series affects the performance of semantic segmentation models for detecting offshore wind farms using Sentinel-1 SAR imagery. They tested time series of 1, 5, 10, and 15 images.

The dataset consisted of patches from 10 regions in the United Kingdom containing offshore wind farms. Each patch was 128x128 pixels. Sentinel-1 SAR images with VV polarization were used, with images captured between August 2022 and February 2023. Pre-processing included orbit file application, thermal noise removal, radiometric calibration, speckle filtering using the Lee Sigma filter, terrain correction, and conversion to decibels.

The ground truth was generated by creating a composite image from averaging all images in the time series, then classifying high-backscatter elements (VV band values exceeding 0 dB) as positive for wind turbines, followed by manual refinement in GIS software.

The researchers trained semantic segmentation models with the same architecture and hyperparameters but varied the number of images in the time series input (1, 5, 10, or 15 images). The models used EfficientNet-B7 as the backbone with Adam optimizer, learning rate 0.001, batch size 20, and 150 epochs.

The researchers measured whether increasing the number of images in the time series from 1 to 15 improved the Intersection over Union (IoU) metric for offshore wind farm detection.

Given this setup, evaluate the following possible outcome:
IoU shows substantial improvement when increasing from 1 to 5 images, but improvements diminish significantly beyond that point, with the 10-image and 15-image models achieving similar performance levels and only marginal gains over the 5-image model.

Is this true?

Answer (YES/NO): NO